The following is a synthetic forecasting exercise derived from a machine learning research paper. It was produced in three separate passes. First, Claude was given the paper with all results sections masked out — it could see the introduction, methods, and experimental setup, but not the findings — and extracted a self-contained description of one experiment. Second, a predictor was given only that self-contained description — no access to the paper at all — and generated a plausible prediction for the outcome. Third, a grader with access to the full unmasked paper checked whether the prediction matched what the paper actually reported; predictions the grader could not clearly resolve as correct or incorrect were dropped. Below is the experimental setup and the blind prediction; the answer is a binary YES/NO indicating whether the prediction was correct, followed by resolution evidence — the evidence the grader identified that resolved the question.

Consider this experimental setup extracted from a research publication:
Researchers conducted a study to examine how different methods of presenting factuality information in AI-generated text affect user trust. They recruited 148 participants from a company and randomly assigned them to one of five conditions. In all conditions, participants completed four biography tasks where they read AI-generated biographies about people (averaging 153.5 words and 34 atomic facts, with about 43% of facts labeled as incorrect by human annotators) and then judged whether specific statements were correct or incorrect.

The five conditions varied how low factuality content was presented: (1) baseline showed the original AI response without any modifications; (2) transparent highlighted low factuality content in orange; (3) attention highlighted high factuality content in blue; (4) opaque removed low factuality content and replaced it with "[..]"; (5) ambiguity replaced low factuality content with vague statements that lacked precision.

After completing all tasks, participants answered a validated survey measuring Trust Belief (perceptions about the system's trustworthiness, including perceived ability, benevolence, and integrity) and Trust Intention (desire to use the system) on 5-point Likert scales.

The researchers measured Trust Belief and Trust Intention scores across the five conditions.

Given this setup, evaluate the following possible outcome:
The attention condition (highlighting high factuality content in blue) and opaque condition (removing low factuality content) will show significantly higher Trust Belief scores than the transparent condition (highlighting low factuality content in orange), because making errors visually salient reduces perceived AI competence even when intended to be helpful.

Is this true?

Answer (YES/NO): NO